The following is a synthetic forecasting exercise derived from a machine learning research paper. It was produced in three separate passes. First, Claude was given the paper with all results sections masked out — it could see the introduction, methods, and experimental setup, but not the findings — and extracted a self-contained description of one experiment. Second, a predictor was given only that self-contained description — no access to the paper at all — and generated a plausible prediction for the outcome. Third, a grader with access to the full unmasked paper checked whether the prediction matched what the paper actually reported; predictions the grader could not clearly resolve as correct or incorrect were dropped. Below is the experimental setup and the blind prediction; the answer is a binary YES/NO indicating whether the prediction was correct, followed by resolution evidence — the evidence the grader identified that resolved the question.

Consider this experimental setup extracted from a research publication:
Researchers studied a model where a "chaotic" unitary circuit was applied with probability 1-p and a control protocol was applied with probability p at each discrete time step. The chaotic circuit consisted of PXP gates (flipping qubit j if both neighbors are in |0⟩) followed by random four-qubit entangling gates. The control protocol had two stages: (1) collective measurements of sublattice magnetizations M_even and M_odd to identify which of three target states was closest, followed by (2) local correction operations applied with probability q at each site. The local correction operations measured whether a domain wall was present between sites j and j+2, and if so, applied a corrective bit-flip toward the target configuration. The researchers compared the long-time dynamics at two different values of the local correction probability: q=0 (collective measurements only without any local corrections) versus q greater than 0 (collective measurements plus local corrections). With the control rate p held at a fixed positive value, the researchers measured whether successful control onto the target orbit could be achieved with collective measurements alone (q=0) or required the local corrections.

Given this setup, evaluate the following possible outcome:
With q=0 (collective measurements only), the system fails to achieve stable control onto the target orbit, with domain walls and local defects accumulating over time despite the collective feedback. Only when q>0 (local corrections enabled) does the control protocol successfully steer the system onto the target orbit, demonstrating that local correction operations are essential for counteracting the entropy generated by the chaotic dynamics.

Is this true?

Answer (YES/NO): YES